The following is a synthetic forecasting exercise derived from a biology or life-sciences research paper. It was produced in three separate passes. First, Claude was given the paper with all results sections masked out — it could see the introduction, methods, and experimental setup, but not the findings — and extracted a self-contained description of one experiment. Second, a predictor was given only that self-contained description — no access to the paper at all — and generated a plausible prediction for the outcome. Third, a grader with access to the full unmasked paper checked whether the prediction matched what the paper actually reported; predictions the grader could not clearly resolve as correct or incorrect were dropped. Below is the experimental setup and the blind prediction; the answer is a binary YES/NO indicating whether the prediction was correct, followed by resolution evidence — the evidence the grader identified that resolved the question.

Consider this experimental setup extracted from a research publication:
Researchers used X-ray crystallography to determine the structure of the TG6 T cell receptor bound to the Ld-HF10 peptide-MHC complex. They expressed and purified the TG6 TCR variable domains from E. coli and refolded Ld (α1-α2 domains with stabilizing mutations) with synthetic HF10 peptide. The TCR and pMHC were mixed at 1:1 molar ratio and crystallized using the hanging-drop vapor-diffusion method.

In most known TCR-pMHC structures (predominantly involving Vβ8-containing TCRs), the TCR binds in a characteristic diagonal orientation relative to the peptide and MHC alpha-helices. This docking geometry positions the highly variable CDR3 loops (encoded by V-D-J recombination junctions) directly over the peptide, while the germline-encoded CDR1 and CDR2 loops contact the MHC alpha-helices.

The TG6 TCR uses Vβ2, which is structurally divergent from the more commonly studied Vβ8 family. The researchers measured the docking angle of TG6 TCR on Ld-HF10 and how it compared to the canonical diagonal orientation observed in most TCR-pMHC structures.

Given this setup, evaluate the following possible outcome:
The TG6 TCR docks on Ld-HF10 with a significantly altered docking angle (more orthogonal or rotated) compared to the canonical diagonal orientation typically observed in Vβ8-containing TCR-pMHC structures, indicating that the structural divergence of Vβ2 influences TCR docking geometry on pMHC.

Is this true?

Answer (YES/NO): NO